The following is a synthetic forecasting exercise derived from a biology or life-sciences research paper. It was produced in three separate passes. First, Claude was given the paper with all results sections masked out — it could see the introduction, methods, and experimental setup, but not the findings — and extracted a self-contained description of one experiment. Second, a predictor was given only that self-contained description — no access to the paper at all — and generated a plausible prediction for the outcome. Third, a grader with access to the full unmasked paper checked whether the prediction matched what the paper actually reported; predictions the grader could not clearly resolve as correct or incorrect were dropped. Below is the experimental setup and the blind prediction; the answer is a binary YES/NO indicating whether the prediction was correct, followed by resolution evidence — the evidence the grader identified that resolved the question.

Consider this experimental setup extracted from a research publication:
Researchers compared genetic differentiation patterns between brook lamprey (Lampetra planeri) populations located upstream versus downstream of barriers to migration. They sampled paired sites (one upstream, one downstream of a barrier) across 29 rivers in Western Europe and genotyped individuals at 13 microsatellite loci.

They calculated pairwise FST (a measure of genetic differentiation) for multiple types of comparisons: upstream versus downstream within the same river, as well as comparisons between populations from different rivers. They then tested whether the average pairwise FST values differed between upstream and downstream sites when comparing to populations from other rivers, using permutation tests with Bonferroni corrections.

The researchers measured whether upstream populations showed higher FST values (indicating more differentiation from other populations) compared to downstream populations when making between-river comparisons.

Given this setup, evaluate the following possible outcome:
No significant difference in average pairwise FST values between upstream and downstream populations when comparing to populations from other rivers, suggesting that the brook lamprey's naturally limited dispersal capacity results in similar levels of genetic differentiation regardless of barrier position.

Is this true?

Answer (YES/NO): NO